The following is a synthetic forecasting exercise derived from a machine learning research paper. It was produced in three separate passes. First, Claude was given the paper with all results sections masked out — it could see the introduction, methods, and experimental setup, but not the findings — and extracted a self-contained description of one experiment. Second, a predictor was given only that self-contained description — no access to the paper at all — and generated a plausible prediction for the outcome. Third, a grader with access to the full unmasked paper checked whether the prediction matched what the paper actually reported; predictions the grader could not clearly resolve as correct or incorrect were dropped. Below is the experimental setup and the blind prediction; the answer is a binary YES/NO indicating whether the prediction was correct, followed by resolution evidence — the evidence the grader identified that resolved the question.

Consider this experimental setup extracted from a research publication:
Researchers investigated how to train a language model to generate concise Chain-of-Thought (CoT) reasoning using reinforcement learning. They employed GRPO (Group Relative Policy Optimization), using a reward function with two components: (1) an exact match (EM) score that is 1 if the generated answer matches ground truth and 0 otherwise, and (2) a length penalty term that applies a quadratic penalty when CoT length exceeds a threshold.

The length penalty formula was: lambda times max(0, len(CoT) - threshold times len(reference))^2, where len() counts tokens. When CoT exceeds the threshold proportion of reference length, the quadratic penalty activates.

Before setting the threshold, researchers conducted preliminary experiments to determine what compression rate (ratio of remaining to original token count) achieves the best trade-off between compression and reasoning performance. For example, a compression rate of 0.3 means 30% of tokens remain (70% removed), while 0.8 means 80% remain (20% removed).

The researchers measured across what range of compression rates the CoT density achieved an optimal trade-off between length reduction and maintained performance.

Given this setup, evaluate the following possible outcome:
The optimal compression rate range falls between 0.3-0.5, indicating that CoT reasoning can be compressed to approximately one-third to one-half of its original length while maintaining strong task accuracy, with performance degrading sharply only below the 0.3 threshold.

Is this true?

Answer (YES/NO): NO